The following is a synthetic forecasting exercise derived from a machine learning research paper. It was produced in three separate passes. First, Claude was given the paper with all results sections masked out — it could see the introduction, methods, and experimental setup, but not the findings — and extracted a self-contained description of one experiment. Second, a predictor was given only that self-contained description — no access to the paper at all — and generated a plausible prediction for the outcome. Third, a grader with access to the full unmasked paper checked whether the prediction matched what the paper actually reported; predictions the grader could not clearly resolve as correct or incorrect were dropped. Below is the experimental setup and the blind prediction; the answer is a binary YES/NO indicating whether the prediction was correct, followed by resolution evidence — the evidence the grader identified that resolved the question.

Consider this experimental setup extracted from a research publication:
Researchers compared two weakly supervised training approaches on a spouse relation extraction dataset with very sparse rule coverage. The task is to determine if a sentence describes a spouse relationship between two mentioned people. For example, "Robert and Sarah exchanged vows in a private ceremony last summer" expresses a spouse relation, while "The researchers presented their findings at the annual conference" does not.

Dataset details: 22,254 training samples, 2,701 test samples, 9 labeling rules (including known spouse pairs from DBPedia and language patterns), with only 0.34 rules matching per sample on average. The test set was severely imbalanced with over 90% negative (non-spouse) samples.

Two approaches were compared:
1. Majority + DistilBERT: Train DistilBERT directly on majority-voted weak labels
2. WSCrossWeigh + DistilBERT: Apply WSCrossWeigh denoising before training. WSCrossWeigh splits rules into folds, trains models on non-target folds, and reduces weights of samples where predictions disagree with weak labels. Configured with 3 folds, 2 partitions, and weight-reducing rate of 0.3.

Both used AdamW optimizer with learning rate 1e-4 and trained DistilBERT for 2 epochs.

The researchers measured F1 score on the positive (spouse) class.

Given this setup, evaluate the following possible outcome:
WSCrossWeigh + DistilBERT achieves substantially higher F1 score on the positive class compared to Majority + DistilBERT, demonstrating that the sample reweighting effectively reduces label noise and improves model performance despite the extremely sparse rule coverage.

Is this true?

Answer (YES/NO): NO